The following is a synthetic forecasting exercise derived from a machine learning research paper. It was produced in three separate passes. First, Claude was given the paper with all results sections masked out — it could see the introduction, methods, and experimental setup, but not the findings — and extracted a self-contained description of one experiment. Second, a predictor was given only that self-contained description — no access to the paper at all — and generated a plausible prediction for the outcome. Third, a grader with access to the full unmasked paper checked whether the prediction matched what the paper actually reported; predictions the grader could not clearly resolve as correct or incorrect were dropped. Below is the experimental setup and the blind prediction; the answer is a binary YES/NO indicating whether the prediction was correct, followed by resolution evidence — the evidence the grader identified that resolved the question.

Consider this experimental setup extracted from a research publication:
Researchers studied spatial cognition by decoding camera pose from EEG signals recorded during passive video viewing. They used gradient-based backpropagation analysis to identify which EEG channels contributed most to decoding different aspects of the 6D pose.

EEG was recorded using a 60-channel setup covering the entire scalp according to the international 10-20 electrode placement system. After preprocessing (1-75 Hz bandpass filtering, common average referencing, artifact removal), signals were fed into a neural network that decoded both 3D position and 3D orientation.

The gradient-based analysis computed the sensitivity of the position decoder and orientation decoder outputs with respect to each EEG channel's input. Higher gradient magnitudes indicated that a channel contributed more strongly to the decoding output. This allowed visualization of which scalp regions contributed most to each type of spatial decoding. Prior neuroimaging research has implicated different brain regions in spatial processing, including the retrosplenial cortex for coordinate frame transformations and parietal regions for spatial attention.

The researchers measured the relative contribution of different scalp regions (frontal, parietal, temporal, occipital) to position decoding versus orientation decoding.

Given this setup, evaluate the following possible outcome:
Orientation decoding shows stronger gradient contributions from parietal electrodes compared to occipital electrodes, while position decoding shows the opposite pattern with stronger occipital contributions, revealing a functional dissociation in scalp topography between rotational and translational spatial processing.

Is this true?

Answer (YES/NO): NO